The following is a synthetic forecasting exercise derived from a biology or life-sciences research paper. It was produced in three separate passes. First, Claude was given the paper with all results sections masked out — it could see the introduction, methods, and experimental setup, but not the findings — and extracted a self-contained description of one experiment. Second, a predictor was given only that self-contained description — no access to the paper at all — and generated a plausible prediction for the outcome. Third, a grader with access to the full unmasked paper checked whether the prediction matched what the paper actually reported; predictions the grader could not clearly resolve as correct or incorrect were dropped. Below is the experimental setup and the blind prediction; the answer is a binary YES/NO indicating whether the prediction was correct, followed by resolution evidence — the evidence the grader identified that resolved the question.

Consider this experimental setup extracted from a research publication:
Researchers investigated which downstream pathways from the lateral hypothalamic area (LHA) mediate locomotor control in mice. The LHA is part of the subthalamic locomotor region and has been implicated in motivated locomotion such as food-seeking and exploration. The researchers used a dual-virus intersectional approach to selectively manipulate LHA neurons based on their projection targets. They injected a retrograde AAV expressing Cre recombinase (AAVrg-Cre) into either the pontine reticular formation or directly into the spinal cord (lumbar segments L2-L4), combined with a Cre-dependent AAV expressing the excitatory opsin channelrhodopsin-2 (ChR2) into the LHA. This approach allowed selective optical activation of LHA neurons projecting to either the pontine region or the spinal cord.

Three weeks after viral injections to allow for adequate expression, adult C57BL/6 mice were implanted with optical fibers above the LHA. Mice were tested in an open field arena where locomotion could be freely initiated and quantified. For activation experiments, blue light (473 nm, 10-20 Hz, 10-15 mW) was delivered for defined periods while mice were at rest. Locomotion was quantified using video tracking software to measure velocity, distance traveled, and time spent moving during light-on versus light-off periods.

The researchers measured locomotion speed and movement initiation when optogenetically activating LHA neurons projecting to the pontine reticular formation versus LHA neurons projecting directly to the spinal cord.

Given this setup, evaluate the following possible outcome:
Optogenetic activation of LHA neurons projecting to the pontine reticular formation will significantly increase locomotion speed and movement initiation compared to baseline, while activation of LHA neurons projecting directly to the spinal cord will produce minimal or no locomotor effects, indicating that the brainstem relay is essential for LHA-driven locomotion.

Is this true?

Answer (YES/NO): YES